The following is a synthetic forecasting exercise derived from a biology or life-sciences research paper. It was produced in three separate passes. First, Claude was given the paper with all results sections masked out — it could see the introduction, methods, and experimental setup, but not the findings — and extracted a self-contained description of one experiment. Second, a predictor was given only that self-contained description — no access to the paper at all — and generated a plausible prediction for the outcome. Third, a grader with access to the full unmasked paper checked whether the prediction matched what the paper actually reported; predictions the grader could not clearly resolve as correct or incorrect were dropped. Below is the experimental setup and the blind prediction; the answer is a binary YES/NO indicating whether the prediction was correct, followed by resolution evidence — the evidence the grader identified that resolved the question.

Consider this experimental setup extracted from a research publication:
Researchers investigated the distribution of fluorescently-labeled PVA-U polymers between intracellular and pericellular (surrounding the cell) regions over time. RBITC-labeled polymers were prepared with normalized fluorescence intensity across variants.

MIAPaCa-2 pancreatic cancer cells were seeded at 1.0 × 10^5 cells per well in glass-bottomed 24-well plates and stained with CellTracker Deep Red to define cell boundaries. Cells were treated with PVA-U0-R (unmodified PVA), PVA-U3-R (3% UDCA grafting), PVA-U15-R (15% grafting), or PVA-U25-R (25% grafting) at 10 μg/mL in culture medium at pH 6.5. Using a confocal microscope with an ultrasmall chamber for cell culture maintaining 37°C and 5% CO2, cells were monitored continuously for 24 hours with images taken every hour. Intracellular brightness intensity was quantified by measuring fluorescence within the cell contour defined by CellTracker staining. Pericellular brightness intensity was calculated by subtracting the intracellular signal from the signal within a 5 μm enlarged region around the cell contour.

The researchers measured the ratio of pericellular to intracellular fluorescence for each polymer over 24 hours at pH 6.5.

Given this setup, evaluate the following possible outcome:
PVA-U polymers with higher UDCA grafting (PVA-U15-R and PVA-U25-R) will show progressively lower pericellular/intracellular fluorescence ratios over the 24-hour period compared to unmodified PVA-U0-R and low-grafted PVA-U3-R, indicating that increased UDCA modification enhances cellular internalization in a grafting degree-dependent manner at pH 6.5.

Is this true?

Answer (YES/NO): NO